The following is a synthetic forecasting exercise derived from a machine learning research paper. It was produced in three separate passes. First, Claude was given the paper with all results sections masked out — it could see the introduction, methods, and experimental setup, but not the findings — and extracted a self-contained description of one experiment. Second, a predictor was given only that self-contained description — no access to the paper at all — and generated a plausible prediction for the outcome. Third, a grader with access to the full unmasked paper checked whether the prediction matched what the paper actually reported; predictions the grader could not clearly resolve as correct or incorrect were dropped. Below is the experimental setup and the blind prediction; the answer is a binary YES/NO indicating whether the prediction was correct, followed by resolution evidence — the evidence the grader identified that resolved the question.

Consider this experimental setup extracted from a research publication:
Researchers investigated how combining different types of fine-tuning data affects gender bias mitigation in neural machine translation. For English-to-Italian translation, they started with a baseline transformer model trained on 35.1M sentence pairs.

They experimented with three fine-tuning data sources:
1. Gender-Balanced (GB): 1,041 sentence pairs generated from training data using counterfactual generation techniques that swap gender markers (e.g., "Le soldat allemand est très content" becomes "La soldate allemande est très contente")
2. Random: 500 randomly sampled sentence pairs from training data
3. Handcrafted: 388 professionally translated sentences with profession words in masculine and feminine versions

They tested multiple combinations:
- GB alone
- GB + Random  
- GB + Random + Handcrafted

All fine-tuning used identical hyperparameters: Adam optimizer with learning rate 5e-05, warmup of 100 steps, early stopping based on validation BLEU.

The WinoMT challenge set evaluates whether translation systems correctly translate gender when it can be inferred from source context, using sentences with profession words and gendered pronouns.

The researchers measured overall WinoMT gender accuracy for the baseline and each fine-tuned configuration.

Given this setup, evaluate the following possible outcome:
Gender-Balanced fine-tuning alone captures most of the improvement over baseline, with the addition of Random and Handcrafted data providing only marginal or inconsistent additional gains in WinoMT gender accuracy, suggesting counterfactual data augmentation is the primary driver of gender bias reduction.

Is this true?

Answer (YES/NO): YES